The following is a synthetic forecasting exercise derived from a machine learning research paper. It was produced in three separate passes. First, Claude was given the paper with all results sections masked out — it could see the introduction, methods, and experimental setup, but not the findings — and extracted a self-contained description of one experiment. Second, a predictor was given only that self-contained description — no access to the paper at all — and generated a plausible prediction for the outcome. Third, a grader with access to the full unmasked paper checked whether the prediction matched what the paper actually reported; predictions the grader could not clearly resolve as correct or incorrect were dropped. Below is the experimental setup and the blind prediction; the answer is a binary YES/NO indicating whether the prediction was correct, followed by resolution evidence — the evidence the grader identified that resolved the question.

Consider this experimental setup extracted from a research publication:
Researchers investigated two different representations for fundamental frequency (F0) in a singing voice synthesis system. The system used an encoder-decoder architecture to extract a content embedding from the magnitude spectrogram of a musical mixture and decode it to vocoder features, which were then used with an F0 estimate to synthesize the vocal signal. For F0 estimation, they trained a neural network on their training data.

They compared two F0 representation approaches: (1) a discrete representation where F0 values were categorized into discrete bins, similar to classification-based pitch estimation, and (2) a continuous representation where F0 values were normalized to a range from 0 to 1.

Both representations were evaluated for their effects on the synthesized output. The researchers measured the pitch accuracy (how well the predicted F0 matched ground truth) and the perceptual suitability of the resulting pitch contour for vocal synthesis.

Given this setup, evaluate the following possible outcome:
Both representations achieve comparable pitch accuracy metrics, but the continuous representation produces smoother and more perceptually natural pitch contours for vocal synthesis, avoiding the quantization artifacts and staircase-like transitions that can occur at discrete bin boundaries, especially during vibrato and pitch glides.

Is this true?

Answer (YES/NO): NO